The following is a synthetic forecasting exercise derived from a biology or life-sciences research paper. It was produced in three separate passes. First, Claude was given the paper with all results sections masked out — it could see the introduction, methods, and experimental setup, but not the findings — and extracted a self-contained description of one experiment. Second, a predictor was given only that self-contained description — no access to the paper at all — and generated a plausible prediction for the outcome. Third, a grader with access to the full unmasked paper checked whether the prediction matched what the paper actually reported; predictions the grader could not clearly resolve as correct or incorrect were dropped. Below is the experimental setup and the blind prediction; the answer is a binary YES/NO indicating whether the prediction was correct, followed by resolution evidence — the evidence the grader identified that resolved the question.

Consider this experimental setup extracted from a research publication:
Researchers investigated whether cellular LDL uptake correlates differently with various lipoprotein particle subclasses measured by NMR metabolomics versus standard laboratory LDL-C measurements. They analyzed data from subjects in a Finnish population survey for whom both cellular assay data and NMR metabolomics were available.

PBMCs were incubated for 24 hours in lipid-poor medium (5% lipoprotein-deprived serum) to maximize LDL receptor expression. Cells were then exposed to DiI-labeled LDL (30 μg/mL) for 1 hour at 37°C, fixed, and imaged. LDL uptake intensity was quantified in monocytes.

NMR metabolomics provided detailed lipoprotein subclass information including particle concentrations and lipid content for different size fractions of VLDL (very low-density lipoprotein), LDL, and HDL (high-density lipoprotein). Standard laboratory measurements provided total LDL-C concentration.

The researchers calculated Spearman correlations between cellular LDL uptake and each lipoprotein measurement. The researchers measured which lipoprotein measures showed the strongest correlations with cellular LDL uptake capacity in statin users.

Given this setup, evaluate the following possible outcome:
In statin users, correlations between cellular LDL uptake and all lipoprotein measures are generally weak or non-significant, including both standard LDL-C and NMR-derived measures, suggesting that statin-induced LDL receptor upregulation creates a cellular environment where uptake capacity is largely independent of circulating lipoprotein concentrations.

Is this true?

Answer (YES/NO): NO